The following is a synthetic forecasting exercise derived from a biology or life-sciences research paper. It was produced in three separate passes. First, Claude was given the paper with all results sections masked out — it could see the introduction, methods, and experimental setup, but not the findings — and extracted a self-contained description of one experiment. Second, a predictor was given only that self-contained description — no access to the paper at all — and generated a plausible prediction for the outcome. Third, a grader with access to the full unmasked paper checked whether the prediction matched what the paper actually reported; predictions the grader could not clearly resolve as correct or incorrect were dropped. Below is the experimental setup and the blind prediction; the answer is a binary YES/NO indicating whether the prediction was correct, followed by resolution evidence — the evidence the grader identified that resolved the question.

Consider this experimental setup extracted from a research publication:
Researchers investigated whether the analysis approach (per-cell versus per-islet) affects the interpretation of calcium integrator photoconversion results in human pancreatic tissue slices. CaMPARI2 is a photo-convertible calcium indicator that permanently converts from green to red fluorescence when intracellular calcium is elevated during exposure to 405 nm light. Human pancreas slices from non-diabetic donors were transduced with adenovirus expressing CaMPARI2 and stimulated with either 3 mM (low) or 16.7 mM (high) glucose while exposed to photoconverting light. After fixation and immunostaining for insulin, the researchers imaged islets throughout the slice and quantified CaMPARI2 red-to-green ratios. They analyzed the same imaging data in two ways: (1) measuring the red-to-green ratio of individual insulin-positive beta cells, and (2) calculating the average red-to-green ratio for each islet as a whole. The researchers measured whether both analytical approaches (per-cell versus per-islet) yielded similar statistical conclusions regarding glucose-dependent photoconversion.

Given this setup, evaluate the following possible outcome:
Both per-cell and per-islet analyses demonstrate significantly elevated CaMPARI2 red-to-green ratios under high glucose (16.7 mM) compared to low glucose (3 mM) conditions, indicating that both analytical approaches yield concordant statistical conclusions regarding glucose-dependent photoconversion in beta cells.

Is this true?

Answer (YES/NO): YES